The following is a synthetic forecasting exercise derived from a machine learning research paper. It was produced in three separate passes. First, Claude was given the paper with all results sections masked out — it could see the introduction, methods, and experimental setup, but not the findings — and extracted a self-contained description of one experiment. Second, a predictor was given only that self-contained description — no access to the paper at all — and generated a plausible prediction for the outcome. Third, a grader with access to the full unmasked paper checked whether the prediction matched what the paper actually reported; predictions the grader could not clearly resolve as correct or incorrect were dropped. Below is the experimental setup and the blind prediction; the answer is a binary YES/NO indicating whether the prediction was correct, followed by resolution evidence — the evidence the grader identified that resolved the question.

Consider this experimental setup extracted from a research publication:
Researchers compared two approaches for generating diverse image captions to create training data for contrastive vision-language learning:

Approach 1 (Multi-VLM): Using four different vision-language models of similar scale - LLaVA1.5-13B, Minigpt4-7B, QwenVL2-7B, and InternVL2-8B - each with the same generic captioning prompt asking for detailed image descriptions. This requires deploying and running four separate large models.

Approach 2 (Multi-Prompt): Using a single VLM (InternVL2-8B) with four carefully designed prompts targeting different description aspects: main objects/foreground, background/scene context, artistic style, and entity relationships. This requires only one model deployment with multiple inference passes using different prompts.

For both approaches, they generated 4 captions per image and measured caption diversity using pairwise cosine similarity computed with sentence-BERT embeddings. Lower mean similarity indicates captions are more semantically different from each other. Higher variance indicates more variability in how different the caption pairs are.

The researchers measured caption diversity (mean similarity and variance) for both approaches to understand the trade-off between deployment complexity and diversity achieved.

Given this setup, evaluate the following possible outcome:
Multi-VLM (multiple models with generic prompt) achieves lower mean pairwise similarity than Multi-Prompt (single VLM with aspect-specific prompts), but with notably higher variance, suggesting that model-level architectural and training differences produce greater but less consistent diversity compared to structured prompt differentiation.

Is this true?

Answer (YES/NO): NO